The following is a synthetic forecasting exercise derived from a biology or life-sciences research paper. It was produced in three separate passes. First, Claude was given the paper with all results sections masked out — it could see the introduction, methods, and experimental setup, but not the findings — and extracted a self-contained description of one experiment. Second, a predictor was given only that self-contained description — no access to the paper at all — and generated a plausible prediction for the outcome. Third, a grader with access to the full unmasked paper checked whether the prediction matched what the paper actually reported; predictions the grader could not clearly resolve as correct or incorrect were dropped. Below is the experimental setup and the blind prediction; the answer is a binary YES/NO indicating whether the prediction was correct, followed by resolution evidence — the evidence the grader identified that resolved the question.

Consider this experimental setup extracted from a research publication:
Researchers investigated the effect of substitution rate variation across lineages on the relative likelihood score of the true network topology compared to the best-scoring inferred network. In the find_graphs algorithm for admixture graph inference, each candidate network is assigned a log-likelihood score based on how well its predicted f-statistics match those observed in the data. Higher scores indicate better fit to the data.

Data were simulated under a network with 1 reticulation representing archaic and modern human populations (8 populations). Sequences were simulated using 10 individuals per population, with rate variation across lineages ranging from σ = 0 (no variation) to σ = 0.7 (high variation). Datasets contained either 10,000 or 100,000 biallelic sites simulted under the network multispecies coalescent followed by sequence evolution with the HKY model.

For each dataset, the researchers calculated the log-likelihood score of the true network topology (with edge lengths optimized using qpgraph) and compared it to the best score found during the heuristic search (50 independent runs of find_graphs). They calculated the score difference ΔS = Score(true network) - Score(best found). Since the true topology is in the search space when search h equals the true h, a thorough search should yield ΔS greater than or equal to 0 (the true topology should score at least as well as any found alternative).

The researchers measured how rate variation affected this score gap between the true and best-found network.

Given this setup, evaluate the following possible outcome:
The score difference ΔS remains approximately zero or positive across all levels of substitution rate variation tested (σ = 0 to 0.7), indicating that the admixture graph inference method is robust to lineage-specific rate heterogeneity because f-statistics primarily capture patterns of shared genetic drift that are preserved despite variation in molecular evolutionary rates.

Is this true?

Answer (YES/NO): NO